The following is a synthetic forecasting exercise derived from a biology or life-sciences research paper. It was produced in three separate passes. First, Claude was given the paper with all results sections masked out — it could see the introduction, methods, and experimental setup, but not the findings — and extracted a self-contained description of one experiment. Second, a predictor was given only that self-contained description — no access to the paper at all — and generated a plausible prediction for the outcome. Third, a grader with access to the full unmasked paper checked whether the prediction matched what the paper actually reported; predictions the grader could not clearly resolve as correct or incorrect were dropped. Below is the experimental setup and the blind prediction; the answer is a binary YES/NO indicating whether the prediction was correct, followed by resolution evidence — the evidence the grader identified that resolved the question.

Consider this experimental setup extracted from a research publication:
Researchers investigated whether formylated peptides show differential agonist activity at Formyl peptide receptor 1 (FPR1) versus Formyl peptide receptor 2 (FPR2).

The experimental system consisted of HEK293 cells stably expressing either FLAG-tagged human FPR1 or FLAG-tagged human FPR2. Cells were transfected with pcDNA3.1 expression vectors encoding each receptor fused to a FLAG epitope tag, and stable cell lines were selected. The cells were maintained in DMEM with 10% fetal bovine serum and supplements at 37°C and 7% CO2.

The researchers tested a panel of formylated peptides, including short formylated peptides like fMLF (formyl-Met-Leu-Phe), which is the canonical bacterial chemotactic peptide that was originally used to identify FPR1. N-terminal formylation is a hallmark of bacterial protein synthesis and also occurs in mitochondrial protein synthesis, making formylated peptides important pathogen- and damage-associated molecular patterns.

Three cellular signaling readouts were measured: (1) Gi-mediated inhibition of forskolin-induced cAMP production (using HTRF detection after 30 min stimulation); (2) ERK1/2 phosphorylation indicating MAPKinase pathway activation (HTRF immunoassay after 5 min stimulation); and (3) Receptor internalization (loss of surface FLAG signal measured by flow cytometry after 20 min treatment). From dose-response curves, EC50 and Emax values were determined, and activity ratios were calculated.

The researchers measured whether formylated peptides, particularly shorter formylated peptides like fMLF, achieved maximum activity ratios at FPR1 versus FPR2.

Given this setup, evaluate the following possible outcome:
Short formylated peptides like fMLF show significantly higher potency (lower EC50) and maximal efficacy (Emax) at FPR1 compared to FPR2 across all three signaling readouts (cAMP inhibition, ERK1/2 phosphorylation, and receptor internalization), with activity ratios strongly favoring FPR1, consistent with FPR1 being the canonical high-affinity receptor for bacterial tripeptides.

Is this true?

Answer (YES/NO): YES